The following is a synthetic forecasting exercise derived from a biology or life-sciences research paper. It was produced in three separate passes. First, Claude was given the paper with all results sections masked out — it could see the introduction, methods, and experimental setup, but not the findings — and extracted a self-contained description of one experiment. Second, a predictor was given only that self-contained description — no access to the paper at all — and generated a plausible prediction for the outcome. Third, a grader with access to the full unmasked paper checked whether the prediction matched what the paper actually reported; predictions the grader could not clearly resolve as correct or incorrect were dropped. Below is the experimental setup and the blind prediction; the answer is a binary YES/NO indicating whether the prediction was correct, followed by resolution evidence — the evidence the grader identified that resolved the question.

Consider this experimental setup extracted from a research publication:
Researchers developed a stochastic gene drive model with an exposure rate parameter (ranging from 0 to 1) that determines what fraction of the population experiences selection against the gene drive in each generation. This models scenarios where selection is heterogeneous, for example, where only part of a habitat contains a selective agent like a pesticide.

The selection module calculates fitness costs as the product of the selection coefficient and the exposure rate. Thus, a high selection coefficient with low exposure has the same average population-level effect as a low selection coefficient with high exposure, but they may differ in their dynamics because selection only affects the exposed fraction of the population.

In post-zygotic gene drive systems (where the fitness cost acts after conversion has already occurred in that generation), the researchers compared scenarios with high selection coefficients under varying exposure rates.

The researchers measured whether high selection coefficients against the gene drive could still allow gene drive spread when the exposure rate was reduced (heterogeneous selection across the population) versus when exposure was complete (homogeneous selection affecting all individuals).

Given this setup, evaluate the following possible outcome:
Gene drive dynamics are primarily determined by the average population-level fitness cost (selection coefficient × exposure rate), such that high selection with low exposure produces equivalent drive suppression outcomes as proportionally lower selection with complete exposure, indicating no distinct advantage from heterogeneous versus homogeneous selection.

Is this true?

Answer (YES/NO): YES